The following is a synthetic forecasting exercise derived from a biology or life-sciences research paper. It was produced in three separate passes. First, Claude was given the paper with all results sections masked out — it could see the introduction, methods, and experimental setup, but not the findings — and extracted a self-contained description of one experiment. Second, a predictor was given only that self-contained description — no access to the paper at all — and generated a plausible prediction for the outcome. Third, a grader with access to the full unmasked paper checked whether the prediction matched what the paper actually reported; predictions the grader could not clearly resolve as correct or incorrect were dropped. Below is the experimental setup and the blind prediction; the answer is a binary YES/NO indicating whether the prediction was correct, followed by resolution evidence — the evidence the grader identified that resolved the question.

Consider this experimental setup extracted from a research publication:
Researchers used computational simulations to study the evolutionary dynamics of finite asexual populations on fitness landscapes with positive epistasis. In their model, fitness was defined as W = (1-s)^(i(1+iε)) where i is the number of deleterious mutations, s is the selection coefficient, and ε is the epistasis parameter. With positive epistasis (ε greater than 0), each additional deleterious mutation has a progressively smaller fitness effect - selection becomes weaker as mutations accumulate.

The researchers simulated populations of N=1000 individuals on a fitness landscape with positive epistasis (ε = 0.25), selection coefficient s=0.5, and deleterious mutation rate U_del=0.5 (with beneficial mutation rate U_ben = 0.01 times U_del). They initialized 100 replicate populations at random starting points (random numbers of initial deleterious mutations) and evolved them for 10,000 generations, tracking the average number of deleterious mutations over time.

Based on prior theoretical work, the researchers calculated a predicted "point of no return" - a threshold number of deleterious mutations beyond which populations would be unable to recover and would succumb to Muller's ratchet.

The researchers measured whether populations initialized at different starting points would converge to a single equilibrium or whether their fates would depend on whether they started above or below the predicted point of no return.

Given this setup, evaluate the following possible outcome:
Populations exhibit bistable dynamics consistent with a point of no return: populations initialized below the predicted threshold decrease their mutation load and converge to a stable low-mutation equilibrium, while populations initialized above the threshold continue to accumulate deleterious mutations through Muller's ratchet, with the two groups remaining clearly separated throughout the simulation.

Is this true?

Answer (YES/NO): YES